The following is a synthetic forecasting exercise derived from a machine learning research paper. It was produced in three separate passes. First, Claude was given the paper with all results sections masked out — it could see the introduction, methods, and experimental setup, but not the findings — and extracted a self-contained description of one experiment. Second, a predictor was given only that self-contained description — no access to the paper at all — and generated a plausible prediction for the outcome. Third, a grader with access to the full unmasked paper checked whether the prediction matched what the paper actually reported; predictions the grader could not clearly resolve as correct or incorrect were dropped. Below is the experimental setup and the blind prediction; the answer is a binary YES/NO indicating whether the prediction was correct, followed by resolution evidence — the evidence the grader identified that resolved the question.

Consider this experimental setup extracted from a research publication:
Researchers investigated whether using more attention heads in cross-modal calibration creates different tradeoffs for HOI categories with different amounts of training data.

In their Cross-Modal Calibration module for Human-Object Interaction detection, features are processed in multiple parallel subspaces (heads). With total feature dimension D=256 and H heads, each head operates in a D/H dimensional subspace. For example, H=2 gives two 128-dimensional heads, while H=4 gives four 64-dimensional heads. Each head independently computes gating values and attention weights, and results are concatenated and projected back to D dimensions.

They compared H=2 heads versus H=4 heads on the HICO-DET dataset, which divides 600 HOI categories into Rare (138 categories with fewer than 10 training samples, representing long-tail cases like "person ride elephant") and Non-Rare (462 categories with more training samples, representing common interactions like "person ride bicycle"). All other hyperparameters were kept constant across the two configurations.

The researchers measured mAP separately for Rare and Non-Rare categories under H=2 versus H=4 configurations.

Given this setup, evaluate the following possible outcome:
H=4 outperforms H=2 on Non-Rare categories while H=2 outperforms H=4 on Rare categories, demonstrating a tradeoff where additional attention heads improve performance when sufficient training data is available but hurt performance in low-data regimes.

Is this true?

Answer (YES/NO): YES